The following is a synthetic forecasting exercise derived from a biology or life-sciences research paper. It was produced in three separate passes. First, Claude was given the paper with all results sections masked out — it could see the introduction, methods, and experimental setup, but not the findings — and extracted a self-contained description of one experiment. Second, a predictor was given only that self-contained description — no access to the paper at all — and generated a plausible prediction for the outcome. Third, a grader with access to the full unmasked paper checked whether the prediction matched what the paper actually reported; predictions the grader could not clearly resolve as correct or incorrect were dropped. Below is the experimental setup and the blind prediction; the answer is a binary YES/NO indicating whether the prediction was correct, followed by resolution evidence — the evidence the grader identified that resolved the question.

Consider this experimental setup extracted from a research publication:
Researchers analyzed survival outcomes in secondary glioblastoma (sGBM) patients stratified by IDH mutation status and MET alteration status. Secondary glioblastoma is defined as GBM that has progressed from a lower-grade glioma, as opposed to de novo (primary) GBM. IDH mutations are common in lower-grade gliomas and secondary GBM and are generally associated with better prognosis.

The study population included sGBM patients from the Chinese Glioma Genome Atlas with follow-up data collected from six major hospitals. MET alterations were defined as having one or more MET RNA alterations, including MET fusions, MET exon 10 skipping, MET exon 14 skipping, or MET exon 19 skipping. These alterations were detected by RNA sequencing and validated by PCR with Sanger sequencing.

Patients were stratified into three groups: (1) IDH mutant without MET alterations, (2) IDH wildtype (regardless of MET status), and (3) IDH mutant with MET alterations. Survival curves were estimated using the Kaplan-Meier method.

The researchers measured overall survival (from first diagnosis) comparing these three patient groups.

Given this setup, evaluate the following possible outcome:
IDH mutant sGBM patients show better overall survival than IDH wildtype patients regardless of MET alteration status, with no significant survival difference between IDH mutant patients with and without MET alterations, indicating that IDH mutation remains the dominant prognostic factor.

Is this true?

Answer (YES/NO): NO